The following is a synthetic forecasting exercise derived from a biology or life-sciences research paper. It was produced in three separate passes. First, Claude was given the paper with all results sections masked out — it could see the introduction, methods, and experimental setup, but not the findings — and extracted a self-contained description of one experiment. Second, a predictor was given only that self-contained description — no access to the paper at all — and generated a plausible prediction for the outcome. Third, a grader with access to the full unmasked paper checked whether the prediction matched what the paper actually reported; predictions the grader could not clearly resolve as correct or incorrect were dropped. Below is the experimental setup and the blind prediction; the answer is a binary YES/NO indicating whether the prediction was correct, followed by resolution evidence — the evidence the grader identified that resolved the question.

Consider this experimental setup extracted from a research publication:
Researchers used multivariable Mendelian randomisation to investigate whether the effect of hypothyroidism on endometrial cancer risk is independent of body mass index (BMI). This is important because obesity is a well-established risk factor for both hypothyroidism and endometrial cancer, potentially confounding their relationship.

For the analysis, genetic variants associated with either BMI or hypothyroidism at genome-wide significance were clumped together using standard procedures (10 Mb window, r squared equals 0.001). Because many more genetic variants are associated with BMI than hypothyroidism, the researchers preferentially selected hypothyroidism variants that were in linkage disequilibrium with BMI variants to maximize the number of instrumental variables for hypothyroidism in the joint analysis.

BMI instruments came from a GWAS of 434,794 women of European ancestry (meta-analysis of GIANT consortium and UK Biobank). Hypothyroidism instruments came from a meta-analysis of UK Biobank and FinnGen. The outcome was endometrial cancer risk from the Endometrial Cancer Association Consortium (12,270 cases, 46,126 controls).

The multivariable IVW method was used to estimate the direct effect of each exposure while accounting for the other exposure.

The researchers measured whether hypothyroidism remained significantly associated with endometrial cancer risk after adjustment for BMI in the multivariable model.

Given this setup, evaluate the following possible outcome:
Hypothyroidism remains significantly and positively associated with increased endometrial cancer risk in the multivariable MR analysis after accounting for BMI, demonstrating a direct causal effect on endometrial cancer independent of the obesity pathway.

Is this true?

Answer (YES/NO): NO